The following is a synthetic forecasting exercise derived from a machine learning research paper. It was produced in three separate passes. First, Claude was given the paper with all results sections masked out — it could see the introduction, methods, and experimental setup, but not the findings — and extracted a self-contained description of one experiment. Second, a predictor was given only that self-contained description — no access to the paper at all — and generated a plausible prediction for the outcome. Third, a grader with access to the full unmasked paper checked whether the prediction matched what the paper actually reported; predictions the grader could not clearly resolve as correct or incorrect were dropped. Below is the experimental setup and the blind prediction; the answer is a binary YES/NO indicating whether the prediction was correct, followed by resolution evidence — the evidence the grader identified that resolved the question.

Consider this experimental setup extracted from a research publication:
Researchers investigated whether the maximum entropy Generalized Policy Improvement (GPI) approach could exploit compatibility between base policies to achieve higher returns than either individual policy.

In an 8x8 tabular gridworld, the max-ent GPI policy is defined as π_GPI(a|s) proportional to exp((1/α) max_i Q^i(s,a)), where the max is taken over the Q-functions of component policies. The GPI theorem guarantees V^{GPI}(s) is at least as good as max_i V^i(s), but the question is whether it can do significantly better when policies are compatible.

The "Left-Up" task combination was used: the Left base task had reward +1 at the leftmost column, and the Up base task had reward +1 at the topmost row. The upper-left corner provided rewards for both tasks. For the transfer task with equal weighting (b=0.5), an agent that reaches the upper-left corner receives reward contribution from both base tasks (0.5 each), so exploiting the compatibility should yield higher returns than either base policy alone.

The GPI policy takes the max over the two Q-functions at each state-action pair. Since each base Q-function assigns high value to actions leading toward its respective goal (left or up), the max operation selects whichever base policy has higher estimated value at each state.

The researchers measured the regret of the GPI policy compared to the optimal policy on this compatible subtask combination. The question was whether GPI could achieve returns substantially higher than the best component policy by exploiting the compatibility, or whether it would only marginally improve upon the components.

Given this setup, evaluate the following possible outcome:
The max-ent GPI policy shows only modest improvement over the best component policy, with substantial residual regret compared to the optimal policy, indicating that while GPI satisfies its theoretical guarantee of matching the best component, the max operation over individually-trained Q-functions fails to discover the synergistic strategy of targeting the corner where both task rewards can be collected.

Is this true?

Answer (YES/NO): YES